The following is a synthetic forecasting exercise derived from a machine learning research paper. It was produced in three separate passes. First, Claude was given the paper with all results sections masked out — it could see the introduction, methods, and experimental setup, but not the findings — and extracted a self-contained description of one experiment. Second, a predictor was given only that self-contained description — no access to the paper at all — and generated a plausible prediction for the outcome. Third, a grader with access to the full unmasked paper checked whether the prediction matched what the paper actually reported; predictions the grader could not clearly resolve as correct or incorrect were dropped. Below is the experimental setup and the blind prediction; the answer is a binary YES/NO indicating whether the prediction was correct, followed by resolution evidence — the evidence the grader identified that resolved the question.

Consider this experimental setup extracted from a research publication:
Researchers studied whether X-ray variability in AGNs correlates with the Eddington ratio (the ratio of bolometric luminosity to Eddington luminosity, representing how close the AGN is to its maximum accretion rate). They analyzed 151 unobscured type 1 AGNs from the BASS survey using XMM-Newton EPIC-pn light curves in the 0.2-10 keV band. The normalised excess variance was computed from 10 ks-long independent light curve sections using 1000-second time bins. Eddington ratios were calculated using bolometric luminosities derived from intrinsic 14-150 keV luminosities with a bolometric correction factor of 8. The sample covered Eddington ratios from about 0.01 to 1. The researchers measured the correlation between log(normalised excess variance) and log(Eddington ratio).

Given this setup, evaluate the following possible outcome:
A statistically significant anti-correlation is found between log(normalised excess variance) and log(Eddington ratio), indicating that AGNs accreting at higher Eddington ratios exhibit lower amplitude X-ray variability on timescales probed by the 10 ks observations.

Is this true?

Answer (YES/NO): NO